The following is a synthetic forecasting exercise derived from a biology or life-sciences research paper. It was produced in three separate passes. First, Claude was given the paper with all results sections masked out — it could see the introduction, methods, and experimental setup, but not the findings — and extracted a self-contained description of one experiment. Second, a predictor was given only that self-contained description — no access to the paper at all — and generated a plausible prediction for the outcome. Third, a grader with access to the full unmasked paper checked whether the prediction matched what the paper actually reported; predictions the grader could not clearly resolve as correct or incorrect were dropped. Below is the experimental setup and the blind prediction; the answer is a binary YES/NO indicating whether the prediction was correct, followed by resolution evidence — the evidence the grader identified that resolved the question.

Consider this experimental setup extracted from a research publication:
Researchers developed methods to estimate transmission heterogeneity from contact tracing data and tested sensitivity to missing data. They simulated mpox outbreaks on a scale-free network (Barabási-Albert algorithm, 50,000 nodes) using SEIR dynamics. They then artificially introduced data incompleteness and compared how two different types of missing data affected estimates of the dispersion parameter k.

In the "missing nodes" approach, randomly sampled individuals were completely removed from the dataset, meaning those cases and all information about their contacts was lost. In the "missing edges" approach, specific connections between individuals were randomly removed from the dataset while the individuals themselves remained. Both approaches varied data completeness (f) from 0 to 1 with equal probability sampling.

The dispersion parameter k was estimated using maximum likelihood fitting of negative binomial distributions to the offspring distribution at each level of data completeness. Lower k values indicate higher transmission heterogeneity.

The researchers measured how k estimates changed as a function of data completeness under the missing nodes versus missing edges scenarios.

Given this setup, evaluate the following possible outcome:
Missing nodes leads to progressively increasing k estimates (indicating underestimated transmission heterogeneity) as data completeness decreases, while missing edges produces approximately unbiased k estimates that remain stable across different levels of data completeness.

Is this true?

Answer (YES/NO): NO